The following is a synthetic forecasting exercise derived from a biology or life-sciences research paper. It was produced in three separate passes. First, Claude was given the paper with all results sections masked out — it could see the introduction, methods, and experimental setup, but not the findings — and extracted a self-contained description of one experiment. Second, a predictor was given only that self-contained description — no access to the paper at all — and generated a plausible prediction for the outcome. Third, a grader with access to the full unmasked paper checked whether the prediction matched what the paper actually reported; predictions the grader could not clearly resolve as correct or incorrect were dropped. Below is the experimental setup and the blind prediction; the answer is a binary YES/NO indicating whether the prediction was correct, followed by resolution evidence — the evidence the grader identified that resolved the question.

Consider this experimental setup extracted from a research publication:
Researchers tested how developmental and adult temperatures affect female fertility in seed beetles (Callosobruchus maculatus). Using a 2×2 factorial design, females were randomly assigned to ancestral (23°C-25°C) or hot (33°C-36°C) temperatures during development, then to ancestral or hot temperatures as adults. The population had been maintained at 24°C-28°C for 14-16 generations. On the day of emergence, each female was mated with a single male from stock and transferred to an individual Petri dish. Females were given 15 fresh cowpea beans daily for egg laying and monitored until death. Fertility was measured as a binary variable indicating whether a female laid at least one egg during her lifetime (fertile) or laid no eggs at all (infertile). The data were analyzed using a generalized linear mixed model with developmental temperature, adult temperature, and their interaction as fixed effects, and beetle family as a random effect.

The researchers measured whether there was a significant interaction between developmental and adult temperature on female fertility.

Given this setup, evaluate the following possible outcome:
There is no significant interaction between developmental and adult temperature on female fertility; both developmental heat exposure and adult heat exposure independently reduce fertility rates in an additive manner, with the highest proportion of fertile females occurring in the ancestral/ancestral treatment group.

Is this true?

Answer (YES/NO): NO